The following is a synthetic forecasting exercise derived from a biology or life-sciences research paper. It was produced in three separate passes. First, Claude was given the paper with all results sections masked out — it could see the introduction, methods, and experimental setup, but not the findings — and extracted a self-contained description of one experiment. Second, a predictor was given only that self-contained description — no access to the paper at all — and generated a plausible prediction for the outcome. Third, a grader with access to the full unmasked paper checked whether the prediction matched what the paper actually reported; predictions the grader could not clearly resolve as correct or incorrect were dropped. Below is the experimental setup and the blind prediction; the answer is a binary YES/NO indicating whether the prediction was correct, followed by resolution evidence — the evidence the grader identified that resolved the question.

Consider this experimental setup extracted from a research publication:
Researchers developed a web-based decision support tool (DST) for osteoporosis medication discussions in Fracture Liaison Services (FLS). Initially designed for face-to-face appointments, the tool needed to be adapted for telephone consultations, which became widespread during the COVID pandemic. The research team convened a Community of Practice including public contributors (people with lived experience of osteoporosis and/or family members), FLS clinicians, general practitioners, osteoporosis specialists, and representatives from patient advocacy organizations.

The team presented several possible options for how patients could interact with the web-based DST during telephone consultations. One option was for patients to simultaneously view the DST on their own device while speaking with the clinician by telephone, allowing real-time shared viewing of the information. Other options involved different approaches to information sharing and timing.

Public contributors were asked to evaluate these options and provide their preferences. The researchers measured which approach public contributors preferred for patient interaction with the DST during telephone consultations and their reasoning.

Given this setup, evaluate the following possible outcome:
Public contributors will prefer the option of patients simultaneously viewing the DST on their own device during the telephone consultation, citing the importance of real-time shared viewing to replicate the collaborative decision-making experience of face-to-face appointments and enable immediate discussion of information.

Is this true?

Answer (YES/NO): NO